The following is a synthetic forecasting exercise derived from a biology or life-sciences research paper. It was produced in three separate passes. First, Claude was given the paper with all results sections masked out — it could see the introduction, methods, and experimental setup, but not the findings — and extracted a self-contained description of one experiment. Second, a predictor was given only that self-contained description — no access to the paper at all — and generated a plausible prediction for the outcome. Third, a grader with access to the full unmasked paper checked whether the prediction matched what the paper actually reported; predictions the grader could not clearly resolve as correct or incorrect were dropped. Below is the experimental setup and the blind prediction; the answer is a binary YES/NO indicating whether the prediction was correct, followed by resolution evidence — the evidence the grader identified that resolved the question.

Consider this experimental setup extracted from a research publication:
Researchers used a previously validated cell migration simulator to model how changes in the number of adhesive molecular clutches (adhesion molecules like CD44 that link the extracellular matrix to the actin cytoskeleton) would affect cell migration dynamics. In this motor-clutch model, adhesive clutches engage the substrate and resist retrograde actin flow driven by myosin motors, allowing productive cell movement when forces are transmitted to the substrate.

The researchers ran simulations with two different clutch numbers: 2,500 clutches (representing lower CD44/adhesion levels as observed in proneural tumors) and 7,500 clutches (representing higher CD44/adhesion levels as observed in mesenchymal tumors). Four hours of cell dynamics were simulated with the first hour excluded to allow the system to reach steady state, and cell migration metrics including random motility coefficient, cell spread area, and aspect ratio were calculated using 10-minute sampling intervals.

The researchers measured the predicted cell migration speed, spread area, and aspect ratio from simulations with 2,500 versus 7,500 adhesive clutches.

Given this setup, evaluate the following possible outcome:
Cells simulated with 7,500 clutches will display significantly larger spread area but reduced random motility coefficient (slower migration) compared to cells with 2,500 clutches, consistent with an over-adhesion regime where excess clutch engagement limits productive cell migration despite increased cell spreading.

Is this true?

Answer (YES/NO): NO